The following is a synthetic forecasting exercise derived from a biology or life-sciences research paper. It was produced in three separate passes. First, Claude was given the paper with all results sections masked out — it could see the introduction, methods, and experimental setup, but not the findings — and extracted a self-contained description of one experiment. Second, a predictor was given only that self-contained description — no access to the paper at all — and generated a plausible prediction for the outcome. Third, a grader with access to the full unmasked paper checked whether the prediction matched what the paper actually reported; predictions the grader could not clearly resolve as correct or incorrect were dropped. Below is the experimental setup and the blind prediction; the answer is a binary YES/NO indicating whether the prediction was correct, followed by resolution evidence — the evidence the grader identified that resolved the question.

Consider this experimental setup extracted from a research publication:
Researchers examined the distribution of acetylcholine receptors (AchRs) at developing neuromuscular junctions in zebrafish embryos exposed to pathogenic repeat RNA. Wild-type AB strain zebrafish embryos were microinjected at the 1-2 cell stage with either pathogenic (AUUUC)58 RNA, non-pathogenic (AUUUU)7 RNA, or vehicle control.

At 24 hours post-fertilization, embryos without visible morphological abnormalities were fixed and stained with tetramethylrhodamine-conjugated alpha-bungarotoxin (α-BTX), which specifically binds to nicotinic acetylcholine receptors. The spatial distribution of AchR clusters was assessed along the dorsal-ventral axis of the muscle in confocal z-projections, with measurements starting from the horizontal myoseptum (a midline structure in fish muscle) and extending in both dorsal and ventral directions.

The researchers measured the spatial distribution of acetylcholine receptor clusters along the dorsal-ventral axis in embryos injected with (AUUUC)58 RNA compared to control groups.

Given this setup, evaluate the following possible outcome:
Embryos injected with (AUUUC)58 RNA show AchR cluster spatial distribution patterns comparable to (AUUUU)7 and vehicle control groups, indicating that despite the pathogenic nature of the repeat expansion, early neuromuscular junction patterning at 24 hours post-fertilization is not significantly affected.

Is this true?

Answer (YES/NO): NO